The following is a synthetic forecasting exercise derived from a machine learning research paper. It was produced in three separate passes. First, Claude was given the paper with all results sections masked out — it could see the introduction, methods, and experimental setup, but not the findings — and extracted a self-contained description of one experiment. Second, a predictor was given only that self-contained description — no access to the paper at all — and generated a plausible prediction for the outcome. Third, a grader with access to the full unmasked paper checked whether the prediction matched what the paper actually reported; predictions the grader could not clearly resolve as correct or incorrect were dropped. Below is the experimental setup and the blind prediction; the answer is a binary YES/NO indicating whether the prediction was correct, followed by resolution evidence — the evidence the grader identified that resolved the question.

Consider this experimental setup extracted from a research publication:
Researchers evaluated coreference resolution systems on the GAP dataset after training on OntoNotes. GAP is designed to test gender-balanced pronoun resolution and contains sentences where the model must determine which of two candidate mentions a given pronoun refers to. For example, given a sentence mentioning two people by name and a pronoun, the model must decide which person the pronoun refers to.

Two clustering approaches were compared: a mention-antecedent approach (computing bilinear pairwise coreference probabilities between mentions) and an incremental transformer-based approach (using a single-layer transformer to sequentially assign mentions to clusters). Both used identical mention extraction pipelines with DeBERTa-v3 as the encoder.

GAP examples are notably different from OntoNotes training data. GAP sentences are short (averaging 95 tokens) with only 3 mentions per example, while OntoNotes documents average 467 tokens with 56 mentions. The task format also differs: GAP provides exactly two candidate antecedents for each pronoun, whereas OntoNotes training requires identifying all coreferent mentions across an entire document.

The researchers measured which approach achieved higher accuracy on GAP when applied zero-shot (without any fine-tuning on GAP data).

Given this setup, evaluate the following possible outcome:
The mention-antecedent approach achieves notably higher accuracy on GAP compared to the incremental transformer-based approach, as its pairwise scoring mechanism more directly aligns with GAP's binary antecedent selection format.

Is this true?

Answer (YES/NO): NO